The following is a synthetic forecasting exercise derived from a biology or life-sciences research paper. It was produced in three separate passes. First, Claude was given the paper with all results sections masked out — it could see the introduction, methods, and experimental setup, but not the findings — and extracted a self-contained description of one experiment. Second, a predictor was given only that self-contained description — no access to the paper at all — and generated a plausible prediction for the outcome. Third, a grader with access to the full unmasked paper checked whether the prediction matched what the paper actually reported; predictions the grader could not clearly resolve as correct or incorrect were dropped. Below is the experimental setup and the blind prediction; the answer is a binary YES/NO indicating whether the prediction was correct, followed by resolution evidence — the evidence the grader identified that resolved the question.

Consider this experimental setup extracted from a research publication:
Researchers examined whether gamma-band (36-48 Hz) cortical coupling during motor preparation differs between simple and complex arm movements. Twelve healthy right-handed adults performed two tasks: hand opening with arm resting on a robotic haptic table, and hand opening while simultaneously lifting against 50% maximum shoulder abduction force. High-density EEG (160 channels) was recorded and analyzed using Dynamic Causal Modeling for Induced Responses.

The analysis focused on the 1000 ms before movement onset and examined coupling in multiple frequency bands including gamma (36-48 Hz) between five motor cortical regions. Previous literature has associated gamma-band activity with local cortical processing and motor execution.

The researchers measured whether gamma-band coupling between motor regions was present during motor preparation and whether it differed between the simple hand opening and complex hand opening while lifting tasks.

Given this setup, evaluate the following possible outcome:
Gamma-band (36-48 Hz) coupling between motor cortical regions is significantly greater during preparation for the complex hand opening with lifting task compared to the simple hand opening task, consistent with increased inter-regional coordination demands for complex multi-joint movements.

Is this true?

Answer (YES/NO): YES